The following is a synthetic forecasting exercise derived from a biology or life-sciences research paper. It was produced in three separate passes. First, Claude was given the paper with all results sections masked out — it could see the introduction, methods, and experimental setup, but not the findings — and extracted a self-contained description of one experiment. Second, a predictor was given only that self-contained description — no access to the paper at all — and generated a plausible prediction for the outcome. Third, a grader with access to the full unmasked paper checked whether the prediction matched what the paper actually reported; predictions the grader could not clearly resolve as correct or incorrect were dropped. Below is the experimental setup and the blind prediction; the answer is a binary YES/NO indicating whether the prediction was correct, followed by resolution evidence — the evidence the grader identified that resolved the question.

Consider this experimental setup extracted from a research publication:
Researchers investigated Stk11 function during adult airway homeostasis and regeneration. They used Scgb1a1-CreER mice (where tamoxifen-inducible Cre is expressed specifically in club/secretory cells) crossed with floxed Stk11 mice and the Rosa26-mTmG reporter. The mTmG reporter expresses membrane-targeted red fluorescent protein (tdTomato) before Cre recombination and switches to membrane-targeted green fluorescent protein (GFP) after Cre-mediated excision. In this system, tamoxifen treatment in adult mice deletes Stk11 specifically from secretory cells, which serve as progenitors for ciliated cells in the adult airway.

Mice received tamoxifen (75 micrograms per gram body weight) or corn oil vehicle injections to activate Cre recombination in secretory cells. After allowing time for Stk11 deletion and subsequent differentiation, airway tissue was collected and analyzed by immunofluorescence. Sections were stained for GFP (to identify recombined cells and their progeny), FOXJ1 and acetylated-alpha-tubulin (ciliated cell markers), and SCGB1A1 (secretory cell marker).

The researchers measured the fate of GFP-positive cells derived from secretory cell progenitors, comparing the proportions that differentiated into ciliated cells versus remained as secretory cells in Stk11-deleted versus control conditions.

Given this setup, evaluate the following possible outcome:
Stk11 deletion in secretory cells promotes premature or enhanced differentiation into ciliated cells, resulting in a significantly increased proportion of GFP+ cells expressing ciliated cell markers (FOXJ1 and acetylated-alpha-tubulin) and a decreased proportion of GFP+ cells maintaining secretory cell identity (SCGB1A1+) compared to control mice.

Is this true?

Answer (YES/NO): NO